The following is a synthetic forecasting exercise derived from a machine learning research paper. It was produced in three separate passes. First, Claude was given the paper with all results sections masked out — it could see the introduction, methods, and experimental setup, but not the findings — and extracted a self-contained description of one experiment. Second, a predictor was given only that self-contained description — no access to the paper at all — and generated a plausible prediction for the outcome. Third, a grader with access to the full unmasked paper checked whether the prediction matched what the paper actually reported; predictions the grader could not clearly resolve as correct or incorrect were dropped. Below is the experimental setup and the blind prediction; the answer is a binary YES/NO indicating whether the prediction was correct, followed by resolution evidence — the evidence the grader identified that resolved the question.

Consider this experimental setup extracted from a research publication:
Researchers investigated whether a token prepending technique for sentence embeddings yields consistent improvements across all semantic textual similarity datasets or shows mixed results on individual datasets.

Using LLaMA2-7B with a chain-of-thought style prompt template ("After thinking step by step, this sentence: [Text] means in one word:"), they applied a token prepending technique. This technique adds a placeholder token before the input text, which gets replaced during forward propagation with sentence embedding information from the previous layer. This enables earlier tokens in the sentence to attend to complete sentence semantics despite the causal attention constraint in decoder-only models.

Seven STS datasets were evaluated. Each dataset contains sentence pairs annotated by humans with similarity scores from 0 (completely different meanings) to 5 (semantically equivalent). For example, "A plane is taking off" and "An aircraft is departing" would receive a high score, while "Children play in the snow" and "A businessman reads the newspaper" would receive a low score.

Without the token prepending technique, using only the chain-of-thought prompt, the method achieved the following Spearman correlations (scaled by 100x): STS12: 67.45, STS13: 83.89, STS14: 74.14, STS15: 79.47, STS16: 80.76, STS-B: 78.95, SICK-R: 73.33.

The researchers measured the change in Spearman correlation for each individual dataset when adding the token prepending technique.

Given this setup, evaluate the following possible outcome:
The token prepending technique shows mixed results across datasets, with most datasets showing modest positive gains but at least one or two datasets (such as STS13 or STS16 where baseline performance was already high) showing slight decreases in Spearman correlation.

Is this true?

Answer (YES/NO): YES